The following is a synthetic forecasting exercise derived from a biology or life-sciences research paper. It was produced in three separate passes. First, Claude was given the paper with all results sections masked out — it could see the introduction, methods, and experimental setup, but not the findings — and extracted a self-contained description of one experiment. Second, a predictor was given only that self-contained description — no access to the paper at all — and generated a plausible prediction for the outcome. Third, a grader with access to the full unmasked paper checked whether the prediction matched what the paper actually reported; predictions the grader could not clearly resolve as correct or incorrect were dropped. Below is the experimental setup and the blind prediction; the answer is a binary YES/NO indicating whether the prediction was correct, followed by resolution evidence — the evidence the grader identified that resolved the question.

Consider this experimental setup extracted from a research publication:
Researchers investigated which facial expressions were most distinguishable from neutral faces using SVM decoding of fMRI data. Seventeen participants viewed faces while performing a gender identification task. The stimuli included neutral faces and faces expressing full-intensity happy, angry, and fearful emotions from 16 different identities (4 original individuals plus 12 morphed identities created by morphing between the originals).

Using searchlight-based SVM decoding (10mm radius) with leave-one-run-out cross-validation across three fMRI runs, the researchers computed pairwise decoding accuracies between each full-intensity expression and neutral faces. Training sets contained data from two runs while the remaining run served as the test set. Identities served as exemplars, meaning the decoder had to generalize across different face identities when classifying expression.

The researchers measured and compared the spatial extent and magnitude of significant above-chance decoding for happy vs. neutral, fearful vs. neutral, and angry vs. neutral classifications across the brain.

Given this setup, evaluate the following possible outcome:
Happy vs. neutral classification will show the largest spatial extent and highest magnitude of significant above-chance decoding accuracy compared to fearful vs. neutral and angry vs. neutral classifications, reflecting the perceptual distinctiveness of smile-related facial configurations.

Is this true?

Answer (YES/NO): NO